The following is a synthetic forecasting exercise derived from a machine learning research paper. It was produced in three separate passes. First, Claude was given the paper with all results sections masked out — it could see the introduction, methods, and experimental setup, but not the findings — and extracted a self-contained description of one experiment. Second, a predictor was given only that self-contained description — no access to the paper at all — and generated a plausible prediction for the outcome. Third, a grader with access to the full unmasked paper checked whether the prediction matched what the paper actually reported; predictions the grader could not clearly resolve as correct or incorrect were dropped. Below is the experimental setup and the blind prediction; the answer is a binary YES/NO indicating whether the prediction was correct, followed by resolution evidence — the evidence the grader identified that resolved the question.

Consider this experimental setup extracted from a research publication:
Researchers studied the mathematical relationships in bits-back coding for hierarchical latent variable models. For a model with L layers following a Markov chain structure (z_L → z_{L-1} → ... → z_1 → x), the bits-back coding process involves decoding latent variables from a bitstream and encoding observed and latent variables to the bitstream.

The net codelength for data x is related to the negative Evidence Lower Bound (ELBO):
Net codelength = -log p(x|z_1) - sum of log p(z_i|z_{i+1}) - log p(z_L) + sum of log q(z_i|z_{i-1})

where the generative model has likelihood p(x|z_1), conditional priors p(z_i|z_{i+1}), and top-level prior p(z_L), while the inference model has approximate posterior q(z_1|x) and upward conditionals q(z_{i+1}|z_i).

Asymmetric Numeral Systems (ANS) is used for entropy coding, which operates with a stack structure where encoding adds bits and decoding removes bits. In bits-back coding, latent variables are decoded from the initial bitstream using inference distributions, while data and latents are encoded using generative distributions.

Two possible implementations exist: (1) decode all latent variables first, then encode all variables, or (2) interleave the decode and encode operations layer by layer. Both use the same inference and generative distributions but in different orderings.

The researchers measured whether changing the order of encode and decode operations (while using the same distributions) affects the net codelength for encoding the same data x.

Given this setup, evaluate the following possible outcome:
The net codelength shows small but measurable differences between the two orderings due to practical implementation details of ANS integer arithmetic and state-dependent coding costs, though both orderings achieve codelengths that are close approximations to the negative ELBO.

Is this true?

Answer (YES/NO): NO